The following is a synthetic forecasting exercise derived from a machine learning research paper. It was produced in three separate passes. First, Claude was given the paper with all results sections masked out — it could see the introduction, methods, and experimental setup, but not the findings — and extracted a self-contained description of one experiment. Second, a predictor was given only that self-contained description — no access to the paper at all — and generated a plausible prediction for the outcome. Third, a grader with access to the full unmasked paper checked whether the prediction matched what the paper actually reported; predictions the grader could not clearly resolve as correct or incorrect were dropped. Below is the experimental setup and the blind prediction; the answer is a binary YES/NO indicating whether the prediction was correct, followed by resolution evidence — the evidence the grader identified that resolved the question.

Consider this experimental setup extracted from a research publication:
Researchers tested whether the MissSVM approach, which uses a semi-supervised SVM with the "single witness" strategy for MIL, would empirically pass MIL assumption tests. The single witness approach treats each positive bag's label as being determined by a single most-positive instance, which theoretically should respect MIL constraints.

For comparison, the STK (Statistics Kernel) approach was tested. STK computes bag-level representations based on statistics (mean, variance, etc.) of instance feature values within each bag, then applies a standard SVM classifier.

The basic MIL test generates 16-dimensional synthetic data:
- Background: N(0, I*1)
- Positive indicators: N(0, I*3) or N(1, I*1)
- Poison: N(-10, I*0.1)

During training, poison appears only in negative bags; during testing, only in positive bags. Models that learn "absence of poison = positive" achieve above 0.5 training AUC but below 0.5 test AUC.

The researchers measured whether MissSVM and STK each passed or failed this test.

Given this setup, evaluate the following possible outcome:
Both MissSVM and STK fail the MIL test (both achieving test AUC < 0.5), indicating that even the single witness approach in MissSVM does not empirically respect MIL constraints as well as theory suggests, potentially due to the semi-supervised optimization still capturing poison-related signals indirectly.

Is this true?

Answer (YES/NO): NO